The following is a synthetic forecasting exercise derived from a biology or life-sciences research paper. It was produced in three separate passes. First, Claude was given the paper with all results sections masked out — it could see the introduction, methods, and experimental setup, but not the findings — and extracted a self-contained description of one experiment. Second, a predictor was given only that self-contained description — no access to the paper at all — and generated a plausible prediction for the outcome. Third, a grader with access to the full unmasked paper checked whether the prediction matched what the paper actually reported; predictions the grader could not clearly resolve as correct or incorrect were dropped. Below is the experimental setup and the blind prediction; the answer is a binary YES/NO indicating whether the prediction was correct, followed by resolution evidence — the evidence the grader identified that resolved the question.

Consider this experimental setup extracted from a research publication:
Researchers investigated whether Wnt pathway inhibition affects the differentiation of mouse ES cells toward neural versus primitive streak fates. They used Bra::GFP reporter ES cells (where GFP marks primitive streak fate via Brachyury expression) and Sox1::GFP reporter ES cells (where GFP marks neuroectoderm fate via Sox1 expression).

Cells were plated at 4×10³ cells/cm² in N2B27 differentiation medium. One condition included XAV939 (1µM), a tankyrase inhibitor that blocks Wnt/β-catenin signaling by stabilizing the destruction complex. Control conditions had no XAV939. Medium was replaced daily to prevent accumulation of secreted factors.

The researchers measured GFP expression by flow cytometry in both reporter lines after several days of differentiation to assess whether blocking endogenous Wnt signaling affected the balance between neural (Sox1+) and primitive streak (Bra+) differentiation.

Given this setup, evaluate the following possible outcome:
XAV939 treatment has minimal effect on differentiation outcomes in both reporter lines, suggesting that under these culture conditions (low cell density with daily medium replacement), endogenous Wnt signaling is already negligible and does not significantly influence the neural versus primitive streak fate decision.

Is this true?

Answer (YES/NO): NO